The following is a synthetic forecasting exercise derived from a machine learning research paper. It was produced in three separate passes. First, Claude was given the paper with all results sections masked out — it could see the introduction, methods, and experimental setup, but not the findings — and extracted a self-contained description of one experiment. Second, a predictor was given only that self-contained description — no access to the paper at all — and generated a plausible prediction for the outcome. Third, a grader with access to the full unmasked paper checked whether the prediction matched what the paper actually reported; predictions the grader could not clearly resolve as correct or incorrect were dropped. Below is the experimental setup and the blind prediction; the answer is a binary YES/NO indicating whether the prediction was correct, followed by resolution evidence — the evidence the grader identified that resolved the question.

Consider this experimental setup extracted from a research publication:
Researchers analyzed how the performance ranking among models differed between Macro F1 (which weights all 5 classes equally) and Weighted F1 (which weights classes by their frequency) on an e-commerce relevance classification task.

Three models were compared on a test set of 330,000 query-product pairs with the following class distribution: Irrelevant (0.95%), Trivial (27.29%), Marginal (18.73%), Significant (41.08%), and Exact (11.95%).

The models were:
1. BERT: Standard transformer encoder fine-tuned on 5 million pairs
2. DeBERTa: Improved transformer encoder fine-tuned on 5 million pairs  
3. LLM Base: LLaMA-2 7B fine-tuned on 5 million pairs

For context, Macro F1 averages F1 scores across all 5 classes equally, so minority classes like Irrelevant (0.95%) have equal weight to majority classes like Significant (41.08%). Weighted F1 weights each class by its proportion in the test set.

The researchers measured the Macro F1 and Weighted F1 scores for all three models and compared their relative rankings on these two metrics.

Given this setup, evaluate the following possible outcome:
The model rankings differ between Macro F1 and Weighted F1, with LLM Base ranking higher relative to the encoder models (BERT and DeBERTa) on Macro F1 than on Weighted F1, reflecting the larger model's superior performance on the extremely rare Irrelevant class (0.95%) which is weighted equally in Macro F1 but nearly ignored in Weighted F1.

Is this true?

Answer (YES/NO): NO